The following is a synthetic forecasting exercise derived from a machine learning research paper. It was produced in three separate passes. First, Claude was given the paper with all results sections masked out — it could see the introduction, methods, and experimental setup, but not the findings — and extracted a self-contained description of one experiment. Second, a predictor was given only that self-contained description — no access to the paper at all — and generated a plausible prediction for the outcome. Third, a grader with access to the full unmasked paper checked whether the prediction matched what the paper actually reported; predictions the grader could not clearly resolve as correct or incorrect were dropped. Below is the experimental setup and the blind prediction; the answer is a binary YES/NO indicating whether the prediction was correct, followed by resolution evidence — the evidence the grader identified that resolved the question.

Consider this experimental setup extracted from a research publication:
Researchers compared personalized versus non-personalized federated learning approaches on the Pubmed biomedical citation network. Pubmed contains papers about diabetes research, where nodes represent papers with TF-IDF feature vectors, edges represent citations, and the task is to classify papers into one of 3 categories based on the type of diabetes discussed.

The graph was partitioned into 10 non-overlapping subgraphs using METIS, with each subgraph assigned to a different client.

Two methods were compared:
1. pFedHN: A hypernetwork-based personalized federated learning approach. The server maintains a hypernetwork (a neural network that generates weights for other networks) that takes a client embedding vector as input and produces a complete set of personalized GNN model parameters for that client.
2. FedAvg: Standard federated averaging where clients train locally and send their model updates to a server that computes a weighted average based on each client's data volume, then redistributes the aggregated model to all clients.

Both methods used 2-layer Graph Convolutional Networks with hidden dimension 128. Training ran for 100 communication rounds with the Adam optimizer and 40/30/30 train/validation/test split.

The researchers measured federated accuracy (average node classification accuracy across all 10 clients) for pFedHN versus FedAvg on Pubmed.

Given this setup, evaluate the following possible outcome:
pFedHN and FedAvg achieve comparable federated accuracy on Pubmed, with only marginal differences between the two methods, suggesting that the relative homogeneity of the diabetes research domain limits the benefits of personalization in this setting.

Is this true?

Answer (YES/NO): NO